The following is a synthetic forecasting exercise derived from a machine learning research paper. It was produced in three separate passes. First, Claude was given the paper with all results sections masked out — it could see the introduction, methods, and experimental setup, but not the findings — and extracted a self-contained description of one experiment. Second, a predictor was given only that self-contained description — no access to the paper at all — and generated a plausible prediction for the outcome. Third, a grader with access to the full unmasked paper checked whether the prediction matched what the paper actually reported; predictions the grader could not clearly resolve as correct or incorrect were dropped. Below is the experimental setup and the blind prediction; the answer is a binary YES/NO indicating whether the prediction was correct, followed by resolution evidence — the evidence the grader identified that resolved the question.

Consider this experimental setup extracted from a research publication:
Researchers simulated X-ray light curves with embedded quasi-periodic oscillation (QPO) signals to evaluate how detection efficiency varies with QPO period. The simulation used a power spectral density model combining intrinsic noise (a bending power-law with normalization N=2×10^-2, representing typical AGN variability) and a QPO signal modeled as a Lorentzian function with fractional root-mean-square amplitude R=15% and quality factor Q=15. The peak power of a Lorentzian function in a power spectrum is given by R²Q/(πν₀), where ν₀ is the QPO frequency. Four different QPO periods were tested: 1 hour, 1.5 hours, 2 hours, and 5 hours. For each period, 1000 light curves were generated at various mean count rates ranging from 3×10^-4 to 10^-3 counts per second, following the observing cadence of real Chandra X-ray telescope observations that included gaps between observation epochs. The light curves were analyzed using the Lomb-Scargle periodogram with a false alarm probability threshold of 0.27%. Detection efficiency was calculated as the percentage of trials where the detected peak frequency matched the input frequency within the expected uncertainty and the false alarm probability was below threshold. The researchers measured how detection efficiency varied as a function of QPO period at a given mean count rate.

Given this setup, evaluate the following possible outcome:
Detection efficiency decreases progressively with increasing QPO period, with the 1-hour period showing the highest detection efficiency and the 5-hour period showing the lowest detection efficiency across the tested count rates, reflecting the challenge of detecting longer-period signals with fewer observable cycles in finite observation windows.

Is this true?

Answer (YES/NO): NO